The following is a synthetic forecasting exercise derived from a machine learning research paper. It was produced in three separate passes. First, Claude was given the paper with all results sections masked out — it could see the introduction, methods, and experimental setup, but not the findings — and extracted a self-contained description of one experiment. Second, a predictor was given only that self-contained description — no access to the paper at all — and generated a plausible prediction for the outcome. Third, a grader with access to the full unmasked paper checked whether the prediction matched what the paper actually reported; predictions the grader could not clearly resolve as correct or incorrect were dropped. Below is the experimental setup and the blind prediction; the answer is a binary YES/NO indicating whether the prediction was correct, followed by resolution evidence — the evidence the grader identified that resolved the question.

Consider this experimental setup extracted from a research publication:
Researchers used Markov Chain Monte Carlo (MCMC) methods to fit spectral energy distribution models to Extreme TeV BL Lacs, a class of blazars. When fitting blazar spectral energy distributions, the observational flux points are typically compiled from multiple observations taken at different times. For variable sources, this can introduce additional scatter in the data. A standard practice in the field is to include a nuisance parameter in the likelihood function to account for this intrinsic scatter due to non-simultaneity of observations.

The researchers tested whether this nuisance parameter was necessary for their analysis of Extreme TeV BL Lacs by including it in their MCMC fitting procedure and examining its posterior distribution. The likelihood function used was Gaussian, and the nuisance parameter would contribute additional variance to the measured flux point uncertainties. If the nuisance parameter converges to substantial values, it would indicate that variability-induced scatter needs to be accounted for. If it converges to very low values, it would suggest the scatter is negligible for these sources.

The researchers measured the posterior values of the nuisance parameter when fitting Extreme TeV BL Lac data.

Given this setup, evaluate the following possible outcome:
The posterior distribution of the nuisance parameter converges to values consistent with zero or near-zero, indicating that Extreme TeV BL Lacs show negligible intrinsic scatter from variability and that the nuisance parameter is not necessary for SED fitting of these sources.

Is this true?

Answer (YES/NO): YES